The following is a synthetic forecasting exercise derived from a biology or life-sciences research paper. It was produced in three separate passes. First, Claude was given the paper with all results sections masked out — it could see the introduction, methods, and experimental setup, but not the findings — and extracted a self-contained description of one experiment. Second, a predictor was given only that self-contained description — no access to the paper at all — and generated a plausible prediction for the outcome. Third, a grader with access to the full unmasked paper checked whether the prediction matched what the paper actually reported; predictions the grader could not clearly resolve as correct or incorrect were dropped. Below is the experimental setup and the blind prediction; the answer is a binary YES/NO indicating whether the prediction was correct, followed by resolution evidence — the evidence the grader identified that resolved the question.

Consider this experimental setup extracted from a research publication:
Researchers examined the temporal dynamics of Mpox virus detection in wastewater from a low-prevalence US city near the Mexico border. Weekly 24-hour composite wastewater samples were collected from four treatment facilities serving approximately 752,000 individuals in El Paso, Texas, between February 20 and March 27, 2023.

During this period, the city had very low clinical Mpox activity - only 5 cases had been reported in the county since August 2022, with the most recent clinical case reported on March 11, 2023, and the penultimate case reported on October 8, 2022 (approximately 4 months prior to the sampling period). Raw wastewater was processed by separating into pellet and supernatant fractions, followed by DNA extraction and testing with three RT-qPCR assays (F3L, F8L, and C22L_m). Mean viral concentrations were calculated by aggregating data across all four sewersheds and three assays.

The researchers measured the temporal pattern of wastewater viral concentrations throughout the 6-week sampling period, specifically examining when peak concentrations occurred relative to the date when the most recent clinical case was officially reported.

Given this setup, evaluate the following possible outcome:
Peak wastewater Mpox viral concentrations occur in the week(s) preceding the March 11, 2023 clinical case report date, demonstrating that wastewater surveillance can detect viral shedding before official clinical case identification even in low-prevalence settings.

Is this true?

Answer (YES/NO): YES